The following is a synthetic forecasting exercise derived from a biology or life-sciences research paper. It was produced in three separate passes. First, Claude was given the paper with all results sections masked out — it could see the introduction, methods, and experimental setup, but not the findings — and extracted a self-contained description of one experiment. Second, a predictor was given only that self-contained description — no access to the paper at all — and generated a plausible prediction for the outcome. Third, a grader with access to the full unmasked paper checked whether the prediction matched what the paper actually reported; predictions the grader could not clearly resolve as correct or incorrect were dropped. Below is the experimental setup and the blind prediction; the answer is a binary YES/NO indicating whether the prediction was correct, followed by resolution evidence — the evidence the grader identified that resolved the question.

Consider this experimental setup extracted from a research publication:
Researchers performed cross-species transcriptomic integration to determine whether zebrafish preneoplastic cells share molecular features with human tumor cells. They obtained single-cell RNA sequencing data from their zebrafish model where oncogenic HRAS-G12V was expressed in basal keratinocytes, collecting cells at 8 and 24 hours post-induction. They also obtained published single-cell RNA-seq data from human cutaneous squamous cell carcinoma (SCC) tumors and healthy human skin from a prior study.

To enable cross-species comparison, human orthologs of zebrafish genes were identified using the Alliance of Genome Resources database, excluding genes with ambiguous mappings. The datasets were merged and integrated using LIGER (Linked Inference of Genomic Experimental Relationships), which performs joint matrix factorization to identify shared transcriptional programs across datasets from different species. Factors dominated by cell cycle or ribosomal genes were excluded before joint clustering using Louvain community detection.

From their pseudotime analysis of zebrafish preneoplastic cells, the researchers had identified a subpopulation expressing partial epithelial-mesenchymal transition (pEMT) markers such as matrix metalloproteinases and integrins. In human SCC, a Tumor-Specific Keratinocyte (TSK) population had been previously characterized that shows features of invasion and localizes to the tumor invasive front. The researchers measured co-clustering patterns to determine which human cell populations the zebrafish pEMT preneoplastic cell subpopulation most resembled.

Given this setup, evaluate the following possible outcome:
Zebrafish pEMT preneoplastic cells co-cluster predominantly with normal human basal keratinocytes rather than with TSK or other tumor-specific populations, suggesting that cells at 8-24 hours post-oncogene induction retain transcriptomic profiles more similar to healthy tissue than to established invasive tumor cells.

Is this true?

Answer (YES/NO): NO